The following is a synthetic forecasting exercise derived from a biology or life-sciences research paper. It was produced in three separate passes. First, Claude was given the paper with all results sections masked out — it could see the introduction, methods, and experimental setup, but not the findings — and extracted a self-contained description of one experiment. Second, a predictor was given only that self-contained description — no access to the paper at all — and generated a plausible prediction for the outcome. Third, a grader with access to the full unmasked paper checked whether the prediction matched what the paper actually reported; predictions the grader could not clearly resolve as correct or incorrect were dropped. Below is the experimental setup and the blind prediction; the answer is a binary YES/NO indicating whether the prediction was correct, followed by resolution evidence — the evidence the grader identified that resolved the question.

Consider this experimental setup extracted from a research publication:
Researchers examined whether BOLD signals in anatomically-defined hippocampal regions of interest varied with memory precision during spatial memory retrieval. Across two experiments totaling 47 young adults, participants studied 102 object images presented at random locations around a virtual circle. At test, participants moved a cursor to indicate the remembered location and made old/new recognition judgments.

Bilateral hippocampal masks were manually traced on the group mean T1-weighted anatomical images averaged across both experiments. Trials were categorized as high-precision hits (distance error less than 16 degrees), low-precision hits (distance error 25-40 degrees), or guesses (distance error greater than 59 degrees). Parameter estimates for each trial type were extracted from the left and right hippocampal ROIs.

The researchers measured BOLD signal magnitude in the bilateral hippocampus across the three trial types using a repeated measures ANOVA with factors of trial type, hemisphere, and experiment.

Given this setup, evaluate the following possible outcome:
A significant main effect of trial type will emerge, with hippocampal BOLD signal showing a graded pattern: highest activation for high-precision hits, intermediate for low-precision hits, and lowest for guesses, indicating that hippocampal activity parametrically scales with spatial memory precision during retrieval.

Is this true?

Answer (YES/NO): NO